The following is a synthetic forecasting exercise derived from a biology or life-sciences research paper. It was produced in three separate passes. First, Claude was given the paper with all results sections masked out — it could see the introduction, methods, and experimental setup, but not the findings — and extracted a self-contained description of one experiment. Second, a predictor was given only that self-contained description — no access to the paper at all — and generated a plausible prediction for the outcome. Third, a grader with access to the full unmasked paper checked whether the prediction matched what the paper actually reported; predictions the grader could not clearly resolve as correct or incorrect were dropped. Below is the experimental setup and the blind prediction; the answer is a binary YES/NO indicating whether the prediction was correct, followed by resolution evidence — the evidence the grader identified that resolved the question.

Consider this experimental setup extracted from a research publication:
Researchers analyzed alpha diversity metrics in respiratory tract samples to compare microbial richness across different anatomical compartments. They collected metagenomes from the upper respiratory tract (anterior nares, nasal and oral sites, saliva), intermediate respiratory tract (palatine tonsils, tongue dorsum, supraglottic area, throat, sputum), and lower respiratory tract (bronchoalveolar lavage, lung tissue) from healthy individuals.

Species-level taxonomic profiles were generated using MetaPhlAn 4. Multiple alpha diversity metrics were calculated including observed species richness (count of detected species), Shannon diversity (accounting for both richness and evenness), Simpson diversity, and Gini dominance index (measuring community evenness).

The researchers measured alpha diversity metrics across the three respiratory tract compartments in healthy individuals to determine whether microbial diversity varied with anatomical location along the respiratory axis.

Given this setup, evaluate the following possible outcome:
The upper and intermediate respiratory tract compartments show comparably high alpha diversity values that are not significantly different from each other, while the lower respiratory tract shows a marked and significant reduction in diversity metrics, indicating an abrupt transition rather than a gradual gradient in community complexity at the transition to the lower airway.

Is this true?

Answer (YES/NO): NO